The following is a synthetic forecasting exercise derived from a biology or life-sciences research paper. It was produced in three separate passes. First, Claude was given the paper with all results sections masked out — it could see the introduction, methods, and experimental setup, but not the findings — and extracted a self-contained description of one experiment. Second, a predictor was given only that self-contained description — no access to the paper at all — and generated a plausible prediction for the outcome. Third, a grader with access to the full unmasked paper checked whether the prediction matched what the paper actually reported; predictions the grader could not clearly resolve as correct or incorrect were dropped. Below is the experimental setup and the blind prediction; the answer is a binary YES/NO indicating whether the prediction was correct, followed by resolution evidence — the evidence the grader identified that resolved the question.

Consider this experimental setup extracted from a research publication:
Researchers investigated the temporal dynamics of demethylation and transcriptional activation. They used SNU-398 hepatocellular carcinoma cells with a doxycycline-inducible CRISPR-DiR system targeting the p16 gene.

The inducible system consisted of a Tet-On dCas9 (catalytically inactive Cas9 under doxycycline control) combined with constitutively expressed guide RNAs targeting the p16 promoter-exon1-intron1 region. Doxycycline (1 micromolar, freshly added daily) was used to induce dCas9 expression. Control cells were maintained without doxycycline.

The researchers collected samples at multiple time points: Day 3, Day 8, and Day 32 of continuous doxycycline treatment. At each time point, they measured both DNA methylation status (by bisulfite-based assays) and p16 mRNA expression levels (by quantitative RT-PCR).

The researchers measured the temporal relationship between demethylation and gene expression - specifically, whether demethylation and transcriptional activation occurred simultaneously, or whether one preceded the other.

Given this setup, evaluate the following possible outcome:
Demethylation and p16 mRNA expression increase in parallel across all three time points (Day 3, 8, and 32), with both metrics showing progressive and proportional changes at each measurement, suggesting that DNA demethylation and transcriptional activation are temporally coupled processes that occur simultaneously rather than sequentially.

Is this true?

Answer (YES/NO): NO